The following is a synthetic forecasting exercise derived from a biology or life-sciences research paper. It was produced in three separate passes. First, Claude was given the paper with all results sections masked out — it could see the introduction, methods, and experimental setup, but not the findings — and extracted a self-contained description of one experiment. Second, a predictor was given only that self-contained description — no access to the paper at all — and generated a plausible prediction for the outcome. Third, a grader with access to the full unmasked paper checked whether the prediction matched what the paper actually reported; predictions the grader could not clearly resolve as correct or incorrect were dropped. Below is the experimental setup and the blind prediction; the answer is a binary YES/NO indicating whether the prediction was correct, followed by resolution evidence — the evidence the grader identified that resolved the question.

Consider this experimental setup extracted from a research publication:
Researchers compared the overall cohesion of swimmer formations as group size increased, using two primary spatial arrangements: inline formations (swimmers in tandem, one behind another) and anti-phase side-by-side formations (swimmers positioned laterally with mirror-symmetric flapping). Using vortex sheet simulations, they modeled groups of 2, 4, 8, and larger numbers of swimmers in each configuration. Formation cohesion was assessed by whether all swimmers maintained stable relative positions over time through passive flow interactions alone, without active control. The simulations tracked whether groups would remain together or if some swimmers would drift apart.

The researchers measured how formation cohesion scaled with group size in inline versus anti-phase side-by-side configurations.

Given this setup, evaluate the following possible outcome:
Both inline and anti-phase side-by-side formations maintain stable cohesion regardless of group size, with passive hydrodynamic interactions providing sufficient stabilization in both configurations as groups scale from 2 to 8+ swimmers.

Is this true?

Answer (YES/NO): NO